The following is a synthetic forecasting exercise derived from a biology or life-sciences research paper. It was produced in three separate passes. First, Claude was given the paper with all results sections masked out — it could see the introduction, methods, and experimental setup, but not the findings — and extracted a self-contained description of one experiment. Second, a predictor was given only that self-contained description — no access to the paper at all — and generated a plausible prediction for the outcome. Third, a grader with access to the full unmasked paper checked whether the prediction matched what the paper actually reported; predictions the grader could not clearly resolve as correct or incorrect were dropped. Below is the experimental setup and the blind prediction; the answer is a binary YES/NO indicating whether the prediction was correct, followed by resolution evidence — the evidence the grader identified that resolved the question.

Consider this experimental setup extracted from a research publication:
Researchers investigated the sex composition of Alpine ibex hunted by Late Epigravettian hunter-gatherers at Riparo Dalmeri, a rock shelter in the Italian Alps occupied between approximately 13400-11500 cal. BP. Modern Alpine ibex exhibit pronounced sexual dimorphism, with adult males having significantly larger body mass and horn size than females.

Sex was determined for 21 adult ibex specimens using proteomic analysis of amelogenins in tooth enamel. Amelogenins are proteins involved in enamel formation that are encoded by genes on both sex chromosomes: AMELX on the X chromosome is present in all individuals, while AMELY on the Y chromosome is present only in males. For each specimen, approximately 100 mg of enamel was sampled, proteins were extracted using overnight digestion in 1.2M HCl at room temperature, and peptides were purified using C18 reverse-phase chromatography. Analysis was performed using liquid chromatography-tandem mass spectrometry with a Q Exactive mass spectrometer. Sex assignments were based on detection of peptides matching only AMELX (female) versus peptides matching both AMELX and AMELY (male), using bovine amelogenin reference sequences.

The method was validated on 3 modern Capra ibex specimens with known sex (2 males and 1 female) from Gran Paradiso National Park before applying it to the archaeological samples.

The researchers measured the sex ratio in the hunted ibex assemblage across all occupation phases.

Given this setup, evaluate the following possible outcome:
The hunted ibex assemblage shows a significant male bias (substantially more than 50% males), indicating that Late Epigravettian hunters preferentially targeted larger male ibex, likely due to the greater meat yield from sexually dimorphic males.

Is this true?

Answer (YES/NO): NO